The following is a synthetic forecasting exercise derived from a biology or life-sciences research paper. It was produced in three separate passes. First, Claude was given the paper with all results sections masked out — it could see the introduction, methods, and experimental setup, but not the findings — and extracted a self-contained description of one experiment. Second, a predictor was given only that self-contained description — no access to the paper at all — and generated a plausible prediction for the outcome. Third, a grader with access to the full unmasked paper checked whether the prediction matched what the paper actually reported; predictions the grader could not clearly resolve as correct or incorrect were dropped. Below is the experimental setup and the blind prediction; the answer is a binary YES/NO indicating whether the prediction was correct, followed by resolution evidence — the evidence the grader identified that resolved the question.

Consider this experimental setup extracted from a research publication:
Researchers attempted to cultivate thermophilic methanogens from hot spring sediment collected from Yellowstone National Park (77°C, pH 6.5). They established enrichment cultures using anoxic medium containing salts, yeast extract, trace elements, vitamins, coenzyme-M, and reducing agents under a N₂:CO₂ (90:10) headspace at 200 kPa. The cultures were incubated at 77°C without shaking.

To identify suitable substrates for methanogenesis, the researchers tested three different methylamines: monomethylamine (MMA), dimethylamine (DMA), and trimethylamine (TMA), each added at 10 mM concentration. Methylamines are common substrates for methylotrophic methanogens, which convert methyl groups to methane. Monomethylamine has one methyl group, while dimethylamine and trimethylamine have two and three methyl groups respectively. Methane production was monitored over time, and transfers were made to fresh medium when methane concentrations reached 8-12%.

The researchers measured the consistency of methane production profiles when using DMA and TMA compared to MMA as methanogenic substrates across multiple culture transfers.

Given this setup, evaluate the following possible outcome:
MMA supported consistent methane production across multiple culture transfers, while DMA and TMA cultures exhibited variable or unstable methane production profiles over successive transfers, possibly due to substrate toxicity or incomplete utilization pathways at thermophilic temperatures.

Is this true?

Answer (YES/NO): YES